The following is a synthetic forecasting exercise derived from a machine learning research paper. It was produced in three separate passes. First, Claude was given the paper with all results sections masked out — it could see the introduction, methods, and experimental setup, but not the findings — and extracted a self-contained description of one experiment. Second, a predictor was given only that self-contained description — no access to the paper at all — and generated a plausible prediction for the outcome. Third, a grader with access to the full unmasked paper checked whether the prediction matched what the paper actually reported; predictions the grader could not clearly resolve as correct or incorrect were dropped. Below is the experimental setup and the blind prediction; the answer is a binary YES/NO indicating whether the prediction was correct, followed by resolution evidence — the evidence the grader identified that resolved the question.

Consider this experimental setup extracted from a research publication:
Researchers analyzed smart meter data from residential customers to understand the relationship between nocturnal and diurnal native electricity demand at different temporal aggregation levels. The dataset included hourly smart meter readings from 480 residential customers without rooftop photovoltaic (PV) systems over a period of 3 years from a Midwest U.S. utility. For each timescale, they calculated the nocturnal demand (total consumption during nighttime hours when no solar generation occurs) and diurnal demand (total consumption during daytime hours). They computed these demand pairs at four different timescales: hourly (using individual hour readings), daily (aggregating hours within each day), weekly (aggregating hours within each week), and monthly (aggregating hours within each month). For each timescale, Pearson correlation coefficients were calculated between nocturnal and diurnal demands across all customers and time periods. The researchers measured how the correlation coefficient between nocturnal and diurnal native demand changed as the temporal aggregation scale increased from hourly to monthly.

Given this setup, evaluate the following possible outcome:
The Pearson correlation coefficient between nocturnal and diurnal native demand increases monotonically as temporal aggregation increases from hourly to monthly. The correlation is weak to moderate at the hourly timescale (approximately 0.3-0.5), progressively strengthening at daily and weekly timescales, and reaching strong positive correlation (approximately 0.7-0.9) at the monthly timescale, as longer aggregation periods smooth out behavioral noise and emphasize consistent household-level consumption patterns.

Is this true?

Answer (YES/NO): NO